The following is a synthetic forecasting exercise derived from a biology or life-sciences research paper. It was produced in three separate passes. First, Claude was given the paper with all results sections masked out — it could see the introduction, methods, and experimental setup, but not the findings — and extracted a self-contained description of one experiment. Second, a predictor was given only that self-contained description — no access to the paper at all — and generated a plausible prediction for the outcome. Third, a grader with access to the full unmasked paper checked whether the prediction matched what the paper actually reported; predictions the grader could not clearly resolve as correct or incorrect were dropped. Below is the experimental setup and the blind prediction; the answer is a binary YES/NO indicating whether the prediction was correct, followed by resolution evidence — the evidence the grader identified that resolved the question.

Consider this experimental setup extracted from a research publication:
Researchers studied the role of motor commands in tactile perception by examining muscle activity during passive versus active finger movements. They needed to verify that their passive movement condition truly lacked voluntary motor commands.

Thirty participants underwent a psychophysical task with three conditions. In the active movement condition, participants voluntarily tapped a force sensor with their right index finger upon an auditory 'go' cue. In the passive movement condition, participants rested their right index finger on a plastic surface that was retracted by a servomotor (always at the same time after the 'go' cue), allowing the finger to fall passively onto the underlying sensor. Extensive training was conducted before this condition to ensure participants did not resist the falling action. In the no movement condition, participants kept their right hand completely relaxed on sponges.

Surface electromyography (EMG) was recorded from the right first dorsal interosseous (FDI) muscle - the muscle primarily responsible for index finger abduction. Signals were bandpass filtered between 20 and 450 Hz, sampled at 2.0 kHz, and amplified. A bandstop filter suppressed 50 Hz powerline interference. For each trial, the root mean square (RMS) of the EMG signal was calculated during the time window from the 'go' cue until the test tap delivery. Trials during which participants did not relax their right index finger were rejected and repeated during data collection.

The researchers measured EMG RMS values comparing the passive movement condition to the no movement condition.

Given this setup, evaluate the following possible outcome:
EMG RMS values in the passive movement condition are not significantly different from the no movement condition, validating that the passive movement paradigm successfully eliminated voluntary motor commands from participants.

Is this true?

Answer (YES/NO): NO